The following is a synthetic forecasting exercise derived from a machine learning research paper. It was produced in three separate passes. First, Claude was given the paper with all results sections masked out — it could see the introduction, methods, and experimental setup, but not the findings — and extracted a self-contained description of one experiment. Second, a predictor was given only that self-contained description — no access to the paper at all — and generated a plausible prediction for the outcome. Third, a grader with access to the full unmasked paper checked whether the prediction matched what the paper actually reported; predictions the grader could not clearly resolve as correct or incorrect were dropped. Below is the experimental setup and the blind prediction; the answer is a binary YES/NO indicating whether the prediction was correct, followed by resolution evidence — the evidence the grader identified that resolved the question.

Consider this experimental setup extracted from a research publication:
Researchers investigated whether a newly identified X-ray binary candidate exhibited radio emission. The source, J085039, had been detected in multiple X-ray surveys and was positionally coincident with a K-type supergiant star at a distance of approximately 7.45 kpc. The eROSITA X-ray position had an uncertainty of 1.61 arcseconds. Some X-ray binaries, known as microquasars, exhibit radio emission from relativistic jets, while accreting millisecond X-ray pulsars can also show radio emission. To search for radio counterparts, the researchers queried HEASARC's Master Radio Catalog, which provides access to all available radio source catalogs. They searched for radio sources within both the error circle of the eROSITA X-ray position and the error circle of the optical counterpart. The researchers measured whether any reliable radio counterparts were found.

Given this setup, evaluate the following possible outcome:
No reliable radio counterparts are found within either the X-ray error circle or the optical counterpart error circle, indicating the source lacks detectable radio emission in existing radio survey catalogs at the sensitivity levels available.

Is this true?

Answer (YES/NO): YES